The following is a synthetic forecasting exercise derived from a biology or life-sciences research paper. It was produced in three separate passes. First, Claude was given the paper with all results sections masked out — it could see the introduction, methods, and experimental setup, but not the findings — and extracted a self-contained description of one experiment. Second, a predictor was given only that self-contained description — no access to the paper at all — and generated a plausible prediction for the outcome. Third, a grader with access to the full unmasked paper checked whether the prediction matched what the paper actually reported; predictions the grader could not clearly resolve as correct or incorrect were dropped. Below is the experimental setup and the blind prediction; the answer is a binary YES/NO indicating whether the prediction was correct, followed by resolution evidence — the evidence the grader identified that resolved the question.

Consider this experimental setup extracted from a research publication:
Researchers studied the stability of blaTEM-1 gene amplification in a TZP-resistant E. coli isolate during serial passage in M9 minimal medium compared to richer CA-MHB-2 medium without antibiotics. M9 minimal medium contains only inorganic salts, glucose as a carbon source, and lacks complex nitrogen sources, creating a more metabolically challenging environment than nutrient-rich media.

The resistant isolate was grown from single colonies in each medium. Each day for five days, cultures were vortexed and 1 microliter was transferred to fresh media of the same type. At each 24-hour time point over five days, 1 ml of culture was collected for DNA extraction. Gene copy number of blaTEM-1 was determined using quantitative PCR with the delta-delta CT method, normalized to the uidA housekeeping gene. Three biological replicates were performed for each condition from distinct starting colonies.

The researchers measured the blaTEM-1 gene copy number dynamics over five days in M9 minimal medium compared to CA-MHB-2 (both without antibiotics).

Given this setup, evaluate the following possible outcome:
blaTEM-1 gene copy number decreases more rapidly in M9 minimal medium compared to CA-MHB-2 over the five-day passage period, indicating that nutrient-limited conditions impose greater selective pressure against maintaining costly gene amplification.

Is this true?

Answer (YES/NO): NO